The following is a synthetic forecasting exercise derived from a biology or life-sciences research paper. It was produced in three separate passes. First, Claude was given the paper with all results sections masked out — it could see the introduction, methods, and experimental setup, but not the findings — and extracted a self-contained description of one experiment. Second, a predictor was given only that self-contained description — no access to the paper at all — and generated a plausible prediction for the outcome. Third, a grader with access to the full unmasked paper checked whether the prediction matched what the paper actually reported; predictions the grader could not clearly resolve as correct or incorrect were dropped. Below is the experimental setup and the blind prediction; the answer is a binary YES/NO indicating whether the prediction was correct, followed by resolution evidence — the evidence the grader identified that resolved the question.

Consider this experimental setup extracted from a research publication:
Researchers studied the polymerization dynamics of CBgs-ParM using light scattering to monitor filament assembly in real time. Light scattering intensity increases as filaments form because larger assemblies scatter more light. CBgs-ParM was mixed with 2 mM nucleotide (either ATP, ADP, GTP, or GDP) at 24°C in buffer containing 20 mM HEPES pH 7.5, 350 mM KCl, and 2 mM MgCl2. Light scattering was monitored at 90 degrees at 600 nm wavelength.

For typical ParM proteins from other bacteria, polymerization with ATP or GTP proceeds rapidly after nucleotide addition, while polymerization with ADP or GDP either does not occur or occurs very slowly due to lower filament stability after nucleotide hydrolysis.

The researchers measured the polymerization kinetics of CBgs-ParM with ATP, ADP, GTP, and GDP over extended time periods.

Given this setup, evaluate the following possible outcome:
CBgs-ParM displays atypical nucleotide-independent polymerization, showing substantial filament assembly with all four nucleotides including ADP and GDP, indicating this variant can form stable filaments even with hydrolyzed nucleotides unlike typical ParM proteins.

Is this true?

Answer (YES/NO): YES